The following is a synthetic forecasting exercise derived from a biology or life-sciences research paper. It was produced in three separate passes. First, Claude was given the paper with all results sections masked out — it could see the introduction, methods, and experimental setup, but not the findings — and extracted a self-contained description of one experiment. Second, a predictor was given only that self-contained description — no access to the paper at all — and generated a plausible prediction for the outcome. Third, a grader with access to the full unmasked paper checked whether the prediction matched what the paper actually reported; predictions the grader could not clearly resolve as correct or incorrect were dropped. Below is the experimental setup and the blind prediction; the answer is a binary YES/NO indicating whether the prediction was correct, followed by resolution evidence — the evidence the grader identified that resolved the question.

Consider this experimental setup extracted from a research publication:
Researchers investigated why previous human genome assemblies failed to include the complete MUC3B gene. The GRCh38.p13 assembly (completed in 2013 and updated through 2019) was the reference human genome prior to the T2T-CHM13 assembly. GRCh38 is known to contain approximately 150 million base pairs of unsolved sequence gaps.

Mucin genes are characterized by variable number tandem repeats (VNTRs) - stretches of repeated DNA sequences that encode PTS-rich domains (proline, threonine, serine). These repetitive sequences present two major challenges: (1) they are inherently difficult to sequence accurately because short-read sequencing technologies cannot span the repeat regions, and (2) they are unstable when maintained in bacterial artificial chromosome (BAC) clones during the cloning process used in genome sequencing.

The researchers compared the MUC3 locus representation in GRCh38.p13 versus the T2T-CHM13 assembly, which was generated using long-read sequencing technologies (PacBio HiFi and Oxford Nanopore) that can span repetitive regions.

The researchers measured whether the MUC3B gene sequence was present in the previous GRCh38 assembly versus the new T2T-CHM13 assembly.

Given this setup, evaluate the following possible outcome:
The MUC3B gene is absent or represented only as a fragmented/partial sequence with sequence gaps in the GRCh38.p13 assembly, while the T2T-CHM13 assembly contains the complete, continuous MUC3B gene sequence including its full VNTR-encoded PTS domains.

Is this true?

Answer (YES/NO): YES